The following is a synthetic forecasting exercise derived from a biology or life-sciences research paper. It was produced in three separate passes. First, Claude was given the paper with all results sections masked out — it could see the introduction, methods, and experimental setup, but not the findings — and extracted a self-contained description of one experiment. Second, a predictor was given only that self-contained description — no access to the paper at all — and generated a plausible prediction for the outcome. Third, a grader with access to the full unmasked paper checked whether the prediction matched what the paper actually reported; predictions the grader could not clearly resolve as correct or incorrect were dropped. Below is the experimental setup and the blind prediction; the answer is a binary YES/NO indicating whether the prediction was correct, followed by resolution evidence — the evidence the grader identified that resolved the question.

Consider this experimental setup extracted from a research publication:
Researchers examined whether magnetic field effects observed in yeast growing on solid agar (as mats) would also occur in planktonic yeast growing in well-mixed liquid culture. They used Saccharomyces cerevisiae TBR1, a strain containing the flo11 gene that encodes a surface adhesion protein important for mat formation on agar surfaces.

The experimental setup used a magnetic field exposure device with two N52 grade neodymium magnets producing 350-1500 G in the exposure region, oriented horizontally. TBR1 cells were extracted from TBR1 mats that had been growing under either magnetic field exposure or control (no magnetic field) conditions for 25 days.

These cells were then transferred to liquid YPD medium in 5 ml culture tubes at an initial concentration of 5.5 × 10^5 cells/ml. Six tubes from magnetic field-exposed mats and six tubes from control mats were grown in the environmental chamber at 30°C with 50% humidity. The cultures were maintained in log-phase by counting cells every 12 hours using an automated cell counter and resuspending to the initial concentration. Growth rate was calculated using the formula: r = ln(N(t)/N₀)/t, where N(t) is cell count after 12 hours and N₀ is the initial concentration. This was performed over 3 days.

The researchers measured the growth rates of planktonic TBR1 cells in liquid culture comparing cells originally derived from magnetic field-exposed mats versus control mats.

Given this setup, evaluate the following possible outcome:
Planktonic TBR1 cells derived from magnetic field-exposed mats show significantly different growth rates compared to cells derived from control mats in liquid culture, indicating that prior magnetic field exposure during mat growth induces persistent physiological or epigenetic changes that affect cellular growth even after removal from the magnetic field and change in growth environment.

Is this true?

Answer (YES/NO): NO